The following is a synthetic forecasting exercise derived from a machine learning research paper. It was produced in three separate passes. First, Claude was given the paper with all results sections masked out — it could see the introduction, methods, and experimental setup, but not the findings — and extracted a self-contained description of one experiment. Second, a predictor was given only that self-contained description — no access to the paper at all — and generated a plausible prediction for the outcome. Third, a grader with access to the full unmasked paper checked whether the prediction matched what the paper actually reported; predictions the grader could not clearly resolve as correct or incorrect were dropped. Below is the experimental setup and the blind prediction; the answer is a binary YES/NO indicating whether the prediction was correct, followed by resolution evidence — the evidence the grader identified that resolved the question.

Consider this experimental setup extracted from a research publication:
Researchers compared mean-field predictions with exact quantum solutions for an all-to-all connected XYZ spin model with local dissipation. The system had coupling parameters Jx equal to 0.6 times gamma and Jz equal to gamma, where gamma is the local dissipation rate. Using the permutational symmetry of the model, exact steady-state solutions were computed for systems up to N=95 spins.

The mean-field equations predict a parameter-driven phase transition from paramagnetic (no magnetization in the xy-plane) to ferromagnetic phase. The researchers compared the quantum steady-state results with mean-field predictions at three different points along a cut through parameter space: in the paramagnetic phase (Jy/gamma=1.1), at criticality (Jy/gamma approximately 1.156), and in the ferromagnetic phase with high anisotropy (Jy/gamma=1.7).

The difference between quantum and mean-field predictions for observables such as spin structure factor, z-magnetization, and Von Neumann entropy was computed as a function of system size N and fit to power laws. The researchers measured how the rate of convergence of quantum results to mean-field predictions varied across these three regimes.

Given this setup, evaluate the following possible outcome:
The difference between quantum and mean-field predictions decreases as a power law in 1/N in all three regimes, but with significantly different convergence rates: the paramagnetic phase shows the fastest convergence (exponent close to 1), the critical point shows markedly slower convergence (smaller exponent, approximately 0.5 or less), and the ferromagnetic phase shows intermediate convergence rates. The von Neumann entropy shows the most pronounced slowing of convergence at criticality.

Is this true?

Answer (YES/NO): NO